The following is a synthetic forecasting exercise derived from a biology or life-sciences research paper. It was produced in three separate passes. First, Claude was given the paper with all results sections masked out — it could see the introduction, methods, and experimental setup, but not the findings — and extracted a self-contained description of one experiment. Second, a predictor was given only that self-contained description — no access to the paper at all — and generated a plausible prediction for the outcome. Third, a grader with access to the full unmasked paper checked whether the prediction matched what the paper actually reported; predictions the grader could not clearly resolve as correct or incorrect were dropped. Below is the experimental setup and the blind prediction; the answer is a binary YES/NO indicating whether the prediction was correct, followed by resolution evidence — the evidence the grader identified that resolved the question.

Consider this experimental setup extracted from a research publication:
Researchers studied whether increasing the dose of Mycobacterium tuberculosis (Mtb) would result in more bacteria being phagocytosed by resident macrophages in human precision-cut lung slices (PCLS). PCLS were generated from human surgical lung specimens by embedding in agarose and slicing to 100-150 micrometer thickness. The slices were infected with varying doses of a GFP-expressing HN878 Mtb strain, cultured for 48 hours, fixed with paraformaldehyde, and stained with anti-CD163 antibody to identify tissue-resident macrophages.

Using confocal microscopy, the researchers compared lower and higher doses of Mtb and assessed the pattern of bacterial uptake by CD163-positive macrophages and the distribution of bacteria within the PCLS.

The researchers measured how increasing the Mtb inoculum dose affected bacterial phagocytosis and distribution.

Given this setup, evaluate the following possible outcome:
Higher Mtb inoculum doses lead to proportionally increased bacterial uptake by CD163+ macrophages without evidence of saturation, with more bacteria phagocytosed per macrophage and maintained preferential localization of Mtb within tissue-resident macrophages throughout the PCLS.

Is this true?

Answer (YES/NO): NO